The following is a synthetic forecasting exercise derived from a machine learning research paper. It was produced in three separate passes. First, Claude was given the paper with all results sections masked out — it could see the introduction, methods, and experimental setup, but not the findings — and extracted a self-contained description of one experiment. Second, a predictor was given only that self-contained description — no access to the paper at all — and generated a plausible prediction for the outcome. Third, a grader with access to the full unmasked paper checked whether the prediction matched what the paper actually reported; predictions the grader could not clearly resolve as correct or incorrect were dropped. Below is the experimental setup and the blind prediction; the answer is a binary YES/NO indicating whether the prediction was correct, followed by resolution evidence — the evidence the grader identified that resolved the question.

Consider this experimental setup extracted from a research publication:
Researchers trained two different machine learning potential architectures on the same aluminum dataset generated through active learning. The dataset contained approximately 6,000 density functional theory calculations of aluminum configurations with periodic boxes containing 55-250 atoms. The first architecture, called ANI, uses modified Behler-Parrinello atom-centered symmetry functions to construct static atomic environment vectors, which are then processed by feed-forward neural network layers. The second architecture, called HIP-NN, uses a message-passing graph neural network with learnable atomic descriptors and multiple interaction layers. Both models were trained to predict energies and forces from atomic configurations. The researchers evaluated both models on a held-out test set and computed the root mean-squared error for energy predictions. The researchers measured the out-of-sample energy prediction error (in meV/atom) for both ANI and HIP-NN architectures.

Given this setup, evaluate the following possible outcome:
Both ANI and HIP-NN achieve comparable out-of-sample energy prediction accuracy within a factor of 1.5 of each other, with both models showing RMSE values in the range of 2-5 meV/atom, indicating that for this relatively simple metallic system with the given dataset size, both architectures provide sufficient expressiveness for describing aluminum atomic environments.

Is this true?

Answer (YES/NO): YES